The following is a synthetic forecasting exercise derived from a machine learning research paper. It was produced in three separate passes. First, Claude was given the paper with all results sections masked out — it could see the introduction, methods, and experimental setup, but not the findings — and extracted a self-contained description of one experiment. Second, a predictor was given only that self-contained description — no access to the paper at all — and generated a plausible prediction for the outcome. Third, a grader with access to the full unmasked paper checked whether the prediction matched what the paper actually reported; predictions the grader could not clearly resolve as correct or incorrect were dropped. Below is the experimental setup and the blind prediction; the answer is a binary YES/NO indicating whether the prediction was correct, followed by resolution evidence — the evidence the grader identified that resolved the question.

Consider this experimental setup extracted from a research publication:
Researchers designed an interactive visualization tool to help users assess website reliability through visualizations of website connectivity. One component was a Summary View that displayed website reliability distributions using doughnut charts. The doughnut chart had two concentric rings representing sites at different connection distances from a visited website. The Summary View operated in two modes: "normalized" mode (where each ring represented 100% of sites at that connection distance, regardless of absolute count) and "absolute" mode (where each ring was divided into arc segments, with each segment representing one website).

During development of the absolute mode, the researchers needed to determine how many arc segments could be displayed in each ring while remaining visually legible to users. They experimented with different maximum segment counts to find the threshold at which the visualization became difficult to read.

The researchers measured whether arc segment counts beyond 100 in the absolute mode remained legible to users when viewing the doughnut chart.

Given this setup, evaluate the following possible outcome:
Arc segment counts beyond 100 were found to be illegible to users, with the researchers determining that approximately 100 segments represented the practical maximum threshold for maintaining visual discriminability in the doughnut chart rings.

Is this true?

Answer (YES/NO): YES